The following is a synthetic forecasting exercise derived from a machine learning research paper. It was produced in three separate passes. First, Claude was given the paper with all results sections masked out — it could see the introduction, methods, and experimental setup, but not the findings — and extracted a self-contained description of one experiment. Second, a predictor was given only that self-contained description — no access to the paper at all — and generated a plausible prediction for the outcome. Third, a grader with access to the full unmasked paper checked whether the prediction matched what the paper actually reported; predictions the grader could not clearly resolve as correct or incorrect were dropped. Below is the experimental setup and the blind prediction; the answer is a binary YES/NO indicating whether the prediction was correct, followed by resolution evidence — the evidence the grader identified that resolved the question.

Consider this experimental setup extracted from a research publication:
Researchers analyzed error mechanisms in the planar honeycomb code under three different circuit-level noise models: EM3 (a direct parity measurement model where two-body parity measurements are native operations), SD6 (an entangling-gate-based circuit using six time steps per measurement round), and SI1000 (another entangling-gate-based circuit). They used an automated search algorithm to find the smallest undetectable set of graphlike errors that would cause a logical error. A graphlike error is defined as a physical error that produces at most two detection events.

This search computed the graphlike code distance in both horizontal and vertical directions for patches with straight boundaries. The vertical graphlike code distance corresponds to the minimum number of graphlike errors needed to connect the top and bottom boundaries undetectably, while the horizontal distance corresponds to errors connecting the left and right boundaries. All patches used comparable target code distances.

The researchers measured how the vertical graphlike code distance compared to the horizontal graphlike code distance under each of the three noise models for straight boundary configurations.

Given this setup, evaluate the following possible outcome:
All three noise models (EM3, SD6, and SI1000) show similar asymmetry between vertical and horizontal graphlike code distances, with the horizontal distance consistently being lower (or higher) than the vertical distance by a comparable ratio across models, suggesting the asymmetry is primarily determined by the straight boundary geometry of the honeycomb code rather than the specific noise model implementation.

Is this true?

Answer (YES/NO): NO